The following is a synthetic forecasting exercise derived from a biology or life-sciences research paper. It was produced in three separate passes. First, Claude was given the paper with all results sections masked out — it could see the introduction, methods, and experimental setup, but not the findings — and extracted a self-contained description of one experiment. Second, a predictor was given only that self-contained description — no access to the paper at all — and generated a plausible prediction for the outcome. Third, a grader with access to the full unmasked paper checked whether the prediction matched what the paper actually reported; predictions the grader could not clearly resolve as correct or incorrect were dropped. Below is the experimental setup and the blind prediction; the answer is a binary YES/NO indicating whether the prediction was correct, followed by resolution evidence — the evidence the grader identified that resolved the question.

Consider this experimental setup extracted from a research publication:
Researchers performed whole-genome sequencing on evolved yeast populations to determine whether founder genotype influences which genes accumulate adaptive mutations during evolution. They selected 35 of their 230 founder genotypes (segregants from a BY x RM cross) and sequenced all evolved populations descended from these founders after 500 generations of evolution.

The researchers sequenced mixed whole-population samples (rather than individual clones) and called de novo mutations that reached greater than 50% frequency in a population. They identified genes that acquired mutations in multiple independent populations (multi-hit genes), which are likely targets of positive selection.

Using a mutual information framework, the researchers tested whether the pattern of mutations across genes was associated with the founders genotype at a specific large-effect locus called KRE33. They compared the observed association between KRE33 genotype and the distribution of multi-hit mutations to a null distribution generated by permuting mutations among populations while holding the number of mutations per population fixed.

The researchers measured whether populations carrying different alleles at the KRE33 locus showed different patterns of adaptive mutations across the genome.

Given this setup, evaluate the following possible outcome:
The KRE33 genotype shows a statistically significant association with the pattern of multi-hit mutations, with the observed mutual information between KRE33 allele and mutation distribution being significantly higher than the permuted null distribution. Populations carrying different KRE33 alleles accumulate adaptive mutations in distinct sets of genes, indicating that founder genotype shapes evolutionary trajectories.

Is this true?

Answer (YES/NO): YES